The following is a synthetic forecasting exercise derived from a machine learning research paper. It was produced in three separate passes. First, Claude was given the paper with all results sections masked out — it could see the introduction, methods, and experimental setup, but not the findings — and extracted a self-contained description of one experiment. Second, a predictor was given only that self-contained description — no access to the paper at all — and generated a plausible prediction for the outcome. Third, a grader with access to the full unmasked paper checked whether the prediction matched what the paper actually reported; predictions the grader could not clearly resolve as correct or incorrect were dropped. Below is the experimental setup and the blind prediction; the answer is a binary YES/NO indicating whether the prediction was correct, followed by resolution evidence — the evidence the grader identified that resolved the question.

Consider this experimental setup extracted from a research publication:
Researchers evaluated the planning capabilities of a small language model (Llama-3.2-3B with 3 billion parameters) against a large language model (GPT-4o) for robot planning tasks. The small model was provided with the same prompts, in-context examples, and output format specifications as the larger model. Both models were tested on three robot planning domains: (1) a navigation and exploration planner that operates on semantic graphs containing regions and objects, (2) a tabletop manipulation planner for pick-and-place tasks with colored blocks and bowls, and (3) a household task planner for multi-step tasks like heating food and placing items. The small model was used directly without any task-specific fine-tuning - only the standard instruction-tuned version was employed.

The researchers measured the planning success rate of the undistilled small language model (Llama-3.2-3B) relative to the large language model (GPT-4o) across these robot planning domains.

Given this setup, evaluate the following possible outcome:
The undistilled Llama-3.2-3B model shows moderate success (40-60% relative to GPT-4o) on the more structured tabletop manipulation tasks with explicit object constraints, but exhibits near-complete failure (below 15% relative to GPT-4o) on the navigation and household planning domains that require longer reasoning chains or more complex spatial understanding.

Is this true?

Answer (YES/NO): NO